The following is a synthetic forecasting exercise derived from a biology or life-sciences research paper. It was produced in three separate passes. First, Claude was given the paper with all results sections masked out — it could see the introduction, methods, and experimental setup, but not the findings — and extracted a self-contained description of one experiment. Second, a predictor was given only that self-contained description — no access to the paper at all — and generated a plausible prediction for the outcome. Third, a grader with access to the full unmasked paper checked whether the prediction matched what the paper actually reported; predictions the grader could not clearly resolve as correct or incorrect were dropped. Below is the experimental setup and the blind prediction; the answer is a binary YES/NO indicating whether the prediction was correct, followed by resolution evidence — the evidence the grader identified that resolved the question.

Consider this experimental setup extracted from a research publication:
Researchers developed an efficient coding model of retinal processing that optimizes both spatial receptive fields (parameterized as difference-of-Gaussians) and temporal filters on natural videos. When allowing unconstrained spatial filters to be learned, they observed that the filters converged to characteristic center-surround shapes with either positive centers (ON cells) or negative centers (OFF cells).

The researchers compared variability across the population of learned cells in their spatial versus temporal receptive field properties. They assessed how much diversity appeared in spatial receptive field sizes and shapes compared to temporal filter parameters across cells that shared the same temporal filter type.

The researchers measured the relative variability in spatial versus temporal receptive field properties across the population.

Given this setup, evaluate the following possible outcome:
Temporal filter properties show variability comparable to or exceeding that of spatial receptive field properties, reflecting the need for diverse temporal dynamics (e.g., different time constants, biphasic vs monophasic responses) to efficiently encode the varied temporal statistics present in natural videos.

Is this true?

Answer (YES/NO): NO